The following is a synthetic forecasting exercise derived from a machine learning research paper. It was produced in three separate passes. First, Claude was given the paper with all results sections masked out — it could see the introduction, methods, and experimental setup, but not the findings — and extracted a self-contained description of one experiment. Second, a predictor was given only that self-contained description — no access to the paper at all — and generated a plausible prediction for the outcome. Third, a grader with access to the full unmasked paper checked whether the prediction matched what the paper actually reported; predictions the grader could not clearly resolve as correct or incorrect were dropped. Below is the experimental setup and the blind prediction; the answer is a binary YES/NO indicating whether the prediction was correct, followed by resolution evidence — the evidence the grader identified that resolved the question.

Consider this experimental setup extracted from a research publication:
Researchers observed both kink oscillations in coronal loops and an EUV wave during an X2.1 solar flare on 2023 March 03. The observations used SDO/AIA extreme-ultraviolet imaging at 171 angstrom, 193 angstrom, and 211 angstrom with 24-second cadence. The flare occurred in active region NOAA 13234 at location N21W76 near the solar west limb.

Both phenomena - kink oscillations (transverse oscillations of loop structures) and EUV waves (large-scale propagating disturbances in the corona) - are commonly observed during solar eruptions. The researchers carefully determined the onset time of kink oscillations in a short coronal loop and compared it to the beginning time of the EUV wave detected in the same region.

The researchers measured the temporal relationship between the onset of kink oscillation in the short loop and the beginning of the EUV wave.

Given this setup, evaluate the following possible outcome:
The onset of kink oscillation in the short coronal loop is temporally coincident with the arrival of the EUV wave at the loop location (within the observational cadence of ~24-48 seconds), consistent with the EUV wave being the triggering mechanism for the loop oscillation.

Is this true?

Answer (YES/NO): NO